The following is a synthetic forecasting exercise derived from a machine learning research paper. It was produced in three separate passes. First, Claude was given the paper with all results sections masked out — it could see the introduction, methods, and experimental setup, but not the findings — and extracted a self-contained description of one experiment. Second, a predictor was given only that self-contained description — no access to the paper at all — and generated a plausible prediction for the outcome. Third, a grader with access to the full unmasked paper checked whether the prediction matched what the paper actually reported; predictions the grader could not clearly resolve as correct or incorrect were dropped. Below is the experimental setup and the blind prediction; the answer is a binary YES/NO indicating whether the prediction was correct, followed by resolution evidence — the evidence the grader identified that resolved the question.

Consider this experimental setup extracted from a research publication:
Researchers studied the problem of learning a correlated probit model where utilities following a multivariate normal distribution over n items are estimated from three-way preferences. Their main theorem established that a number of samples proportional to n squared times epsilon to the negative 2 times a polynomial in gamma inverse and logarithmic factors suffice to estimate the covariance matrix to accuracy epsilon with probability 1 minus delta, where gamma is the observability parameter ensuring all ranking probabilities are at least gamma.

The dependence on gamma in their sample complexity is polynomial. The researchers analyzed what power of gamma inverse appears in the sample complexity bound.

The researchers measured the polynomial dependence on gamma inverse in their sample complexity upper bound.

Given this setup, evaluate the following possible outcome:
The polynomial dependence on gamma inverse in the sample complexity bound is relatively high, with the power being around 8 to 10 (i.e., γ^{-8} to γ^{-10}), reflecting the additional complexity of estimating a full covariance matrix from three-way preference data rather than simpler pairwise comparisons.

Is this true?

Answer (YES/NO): NO